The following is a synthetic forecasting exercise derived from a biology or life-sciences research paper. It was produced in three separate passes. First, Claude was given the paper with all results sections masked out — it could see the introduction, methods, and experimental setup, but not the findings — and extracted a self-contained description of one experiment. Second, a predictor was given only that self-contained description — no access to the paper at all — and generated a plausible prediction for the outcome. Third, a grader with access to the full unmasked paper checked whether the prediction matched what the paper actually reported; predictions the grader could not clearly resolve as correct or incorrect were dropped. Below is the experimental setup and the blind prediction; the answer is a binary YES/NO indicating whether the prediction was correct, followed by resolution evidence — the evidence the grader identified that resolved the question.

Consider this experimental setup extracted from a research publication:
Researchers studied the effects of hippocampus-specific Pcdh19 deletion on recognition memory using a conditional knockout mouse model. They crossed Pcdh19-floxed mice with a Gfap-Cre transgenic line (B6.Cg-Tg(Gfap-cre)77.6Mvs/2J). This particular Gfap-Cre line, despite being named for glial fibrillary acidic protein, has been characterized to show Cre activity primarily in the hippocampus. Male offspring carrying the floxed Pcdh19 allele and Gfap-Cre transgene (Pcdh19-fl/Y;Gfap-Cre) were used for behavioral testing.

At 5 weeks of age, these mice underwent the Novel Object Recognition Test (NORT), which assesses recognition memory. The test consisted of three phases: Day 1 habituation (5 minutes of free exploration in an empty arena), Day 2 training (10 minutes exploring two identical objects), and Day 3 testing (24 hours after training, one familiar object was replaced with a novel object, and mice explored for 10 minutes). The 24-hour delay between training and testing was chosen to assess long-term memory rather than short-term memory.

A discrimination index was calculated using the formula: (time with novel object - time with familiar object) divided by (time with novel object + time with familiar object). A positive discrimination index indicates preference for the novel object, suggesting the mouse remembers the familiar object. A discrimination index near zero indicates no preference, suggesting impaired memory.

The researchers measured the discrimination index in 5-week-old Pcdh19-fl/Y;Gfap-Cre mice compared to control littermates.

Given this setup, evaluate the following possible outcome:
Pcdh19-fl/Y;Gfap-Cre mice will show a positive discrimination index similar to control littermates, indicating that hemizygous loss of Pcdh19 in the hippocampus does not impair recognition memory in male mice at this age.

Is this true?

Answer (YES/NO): NO